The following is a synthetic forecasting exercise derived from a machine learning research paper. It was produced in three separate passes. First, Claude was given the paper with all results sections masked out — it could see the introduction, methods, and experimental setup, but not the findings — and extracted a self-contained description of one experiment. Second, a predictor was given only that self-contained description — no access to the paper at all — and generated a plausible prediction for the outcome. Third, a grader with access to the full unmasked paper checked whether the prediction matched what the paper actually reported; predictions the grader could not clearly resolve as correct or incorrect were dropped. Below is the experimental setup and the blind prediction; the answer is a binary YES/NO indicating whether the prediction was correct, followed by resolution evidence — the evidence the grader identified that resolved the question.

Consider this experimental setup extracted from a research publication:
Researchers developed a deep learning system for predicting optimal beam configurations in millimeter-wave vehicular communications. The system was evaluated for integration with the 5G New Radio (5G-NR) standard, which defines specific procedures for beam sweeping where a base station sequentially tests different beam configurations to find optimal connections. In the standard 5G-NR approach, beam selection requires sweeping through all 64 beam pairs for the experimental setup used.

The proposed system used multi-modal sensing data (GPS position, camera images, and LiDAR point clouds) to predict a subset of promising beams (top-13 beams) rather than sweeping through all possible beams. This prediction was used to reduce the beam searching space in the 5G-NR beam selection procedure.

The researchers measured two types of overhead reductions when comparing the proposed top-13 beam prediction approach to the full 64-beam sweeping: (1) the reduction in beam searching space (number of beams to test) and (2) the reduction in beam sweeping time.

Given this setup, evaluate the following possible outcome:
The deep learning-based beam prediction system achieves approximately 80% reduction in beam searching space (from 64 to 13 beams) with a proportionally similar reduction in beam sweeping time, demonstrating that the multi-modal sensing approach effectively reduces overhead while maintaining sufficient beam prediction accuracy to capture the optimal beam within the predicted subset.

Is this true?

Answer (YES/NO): NO